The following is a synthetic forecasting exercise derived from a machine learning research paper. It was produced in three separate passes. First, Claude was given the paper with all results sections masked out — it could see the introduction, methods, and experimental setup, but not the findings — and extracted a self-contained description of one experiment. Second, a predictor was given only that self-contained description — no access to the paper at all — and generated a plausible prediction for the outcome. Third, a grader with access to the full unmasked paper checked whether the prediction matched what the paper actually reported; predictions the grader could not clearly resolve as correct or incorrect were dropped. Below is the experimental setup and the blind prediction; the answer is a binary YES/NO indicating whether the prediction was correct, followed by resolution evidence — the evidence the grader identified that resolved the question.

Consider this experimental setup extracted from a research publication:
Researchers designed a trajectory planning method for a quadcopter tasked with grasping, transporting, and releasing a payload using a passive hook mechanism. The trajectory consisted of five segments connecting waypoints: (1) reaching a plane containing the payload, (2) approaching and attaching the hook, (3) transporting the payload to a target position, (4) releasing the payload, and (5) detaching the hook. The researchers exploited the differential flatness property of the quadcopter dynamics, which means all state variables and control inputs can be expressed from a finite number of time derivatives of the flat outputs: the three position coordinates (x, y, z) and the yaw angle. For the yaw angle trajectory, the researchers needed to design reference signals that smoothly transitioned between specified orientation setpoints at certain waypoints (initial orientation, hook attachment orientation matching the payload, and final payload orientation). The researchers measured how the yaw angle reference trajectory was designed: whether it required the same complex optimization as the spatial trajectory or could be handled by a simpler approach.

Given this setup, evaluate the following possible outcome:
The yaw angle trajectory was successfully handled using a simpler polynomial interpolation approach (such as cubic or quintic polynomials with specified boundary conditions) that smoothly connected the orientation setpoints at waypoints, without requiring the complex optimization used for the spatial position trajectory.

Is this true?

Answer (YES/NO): YES